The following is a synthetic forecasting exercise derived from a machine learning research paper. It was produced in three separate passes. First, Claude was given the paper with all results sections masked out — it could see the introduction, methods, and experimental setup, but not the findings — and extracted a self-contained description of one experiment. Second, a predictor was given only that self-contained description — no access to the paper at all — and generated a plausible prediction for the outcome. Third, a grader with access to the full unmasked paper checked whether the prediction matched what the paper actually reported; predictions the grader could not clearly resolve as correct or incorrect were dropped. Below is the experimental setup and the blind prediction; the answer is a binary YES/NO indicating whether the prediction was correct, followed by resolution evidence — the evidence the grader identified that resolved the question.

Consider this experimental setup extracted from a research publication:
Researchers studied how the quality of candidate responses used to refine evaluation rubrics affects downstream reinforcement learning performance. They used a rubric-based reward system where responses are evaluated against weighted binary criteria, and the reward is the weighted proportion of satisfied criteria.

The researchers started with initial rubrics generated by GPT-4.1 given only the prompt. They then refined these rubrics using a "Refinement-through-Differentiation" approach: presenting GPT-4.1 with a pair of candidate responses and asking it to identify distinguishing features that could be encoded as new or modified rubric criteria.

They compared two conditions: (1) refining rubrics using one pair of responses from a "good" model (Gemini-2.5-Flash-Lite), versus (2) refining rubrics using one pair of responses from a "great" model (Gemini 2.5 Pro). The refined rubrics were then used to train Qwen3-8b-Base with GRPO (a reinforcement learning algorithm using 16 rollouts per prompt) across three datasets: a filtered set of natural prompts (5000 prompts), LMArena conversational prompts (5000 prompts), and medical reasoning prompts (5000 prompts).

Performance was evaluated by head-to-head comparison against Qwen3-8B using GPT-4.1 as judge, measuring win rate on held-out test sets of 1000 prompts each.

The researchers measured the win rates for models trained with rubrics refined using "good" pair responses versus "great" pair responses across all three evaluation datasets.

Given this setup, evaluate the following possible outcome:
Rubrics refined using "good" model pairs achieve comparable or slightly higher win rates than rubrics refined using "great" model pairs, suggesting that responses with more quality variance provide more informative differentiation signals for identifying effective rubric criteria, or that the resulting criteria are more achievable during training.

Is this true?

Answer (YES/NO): NO